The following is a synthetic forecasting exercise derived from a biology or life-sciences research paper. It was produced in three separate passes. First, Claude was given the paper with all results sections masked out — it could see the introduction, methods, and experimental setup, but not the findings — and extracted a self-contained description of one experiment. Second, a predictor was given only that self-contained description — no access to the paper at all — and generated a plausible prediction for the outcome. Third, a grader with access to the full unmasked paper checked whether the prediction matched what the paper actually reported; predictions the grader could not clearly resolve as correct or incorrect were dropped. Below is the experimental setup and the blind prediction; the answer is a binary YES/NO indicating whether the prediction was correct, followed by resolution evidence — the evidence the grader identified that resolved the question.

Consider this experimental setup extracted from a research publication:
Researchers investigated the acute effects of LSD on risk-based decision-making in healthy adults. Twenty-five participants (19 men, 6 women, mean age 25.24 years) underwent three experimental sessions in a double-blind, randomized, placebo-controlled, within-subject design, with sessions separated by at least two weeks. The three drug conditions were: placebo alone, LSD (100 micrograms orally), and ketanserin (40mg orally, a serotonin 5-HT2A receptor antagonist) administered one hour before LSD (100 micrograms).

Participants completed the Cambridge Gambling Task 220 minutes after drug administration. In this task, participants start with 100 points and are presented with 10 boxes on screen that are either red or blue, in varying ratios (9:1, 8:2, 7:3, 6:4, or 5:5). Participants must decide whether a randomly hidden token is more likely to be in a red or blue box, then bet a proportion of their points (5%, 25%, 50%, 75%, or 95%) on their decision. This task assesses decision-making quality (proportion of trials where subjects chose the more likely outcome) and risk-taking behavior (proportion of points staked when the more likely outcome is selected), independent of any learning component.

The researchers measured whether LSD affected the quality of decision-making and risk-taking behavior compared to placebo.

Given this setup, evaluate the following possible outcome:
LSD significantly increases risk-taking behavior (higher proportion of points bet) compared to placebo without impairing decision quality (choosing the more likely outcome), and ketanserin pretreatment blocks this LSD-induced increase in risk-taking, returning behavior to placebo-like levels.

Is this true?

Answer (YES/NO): NO